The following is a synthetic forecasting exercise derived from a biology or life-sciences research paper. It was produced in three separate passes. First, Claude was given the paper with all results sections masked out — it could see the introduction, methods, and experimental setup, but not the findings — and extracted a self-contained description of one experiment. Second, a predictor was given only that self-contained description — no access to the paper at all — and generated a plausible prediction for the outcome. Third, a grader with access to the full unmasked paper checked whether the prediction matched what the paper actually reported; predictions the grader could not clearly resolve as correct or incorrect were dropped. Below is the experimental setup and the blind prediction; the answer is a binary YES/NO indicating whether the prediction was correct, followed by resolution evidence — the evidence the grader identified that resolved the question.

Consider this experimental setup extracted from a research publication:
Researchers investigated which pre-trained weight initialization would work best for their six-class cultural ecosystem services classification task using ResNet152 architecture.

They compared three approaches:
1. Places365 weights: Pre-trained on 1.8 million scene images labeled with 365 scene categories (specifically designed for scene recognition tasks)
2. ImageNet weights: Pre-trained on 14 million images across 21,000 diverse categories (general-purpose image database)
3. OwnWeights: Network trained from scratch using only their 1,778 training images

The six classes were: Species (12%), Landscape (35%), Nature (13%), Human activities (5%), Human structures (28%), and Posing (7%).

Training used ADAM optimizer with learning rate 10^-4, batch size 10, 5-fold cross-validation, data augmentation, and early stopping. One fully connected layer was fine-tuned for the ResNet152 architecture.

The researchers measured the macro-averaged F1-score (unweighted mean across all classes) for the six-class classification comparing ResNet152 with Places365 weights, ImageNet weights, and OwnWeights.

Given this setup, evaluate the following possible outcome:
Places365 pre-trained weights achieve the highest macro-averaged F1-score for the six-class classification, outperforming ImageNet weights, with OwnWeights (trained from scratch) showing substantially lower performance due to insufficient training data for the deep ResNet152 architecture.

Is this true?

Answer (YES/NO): NO